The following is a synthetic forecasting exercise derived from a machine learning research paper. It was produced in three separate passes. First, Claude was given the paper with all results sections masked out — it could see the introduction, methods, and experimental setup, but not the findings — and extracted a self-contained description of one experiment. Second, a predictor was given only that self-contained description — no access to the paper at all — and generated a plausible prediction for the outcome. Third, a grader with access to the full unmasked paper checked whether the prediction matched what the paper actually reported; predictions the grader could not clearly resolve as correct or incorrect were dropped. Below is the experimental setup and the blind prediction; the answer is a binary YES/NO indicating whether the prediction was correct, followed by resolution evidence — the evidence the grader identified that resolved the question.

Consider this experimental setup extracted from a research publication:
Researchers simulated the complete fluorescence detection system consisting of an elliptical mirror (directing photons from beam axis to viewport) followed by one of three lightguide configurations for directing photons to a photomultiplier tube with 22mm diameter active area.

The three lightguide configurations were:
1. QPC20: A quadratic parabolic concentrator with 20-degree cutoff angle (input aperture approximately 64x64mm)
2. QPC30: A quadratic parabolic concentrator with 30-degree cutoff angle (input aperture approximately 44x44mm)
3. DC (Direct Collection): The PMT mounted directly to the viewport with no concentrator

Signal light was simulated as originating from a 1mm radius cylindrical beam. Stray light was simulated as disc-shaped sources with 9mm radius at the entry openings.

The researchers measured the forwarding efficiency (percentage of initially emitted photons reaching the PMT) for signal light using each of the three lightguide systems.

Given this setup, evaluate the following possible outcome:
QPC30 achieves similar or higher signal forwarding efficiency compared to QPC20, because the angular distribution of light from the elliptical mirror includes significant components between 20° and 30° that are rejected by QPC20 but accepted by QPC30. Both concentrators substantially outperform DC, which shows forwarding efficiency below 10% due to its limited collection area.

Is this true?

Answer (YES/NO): NO